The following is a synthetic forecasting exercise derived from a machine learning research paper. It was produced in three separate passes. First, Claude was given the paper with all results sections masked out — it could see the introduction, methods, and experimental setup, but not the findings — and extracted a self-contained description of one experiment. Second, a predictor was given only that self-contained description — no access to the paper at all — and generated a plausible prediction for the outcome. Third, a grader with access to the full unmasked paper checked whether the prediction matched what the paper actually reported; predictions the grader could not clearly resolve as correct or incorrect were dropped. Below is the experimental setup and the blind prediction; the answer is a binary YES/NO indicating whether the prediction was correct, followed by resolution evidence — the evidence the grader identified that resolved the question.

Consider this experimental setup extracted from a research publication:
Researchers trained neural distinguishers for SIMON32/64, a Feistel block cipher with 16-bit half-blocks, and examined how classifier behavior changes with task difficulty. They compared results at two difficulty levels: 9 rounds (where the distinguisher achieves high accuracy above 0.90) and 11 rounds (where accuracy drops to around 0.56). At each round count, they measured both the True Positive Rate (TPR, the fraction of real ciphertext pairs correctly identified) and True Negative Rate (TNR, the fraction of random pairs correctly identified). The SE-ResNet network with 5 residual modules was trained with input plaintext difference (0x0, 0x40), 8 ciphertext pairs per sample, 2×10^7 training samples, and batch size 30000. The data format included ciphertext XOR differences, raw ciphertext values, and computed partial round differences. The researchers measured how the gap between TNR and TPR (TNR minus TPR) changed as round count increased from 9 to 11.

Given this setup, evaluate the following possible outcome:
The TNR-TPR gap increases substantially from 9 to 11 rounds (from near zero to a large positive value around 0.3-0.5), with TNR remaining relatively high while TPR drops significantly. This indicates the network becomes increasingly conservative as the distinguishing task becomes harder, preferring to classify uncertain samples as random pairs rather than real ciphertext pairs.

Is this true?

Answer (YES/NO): NO